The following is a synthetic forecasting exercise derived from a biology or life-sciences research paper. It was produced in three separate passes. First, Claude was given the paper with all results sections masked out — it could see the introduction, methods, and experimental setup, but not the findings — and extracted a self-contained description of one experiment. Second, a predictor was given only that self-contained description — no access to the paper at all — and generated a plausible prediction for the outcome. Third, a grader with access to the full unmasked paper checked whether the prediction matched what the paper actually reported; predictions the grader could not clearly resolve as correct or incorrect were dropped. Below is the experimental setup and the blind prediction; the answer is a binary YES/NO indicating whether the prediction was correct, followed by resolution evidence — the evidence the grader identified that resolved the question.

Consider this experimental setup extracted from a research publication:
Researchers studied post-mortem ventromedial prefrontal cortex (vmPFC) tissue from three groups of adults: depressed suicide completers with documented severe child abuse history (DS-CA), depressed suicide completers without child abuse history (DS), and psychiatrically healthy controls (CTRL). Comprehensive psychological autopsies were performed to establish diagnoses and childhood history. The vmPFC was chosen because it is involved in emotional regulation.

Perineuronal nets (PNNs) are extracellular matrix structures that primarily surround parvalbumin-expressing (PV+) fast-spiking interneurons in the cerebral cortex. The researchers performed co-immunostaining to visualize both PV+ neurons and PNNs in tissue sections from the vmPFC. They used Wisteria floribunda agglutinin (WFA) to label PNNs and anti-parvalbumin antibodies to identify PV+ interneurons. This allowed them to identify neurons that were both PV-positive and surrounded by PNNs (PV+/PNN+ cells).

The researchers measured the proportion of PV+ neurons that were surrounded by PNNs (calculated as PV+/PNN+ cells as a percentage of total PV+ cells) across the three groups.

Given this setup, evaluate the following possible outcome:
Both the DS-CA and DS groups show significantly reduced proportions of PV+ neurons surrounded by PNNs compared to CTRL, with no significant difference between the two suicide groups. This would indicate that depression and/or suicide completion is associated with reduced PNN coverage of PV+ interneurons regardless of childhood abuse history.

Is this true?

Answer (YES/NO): NO